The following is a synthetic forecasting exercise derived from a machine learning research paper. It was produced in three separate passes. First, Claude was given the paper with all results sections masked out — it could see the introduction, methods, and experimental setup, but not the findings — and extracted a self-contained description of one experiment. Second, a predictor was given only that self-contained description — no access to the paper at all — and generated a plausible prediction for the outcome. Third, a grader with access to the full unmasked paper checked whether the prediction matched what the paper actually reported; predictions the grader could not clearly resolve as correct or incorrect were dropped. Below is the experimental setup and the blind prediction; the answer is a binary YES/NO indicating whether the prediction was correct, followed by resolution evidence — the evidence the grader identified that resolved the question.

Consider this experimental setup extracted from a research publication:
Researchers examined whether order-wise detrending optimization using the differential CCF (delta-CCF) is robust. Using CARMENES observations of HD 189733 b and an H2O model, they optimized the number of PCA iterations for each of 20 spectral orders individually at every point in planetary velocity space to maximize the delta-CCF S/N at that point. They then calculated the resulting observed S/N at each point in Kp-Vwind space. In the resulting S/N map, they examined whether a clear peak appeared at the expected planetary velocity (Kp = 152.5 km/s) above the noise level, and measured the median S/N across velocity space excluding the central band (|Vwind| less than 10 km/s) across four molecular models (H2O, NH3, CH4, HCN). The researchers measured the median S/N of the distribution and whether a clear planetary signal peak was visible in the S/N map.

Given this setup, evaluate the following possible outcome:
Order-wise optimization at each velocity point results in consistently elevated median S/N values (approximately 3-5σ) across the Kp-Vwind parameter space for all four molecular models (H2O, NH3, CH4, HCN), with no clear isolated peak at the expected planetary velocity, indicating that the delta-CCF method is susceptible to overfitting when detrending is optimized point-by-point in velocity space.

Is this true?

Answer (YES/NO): NO